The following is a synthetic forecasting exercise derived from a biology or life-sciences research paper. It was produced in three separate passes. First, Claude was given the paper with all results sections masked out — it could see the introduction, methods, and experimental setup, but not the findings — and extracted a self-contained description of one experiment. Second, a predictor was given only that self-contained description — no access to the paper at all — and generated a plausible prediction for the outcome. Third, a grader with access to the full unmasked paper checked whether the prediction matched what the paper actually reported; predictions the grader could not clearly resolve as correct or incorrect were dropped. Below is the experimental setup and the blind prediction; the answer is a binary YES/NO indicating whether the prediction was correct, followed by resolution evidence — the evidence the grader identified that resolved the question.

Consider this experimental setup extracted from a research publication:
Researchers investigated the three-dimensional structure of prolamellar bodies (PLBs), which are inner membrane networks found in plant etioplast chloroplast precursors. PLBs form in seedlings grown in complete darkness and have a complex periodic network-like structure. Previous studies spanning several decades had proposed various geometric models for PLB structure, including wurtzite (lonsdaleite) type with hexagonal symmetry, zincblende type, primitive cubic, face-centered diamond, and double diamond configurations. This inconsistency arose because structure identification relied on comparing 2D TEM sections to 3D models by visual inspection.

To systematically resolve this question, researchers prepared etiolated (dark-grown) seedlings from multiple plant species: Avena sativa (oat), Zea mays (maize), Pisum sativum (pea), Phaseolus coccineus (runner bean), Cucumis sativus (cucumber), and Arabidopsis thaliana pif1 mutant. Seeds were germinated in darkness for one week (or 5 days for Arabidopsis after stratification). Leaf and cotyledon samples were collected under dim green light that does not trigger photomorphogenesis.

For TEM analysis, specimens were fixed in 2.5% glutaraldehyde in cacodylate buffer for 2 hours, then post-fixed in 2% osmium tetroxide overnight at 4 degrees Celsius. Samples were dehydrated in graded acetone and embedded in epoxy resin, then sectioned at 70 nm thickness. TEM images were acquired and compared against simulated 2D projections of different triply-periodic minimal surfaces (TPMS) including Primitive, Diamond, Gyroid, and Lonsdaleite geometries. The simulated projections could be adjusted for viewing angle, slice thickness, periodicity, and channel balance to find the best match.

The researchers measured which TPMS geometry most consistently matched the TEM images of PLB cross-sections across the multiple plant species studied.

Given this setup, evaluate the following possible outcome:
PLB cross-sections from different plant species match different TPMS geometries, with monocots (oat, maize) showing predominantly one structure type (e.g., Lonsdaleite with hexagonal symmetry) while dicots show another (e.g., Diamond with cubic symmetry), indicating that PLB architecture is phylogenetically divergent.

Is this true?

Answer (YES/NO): NO